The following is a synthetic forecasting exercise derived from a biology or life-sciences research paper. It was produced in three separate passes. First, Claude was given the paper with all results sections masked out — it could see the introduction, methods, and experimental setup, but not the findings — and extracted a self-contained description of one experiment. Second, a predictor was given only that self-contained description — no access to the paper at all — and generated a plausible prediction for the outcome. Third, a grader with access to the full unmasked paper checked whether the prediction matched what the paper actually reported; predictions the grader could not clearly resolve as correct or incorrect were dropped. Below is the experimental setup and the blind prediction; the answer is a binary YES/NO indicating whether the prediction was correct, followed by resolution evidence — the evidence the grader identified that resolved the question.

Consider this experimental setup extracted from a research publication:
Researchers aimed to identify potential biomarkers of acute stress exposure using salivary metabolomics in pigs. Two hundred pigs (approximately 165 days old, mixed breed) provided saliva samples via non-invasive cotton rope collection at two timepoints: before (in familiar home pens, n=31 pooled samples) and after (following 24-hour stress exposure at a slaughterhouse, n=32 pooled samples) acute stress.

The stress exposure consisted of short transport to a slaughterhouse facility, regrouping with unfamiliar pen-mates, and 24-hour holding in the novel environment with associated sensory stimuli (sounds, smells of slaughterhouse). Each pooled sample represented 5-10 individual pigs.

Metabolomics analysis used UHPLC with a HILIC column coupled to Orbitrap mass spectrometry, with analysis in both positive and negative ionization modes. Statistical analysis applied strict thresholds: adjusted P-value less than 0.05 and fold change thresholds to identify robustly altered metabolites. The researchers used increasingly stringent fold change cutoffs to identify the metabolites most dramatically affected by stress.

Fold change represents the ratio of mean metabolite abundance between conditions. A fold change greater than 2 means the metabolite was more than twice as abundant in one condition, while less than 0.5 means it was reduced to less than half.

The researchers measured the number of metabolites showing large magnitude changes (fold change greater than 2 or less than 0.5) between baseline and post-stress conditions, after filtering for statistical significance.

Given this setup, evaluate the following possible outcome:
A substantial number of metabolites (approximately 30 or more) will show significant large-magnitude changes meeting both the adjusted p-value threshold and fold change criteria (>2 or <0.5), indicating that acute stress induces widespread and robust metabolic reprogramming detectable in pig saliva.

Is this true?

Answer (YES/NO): YES